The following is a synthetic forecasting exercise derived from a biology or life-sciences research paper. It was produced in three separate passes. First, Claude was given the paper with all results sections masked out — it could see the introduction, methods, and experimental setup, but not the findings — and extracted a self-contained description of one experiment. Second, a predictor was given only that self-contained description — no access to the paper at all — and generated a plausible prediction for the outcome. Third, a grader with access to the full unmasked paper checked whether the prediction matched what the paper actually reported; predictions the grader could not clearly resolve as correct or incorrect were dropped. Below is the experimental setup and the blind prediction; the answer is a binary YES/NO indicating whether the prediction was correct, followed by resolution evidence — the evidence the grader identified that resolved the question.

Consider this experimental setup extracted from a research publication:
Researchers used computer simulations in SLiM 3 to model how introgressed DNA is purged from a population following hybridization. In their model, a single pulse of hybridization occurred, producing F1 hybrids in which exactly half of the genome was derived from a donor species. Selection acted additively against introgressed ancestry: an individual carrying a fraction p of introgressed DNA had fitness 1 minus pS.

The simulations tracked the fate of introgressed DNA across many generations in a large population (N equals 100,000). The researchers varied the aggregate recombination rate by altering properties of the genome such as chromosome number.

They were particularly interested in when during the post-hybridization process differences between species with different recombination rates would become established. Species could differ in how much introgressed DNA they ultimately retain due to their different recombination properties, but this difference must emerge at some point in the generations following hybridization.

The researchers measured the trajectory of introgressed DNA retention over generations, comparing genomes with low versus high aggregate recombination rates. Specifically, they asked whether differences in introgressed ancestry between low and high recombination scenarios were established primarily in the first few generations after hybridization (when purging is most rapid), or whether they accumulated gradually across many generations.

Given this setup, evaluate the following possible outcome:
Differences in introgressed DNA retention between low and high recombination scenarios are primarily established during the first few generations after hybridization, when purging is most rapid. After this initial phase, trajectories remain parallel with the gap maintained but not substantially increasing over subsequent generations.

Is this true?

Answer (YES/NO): YES